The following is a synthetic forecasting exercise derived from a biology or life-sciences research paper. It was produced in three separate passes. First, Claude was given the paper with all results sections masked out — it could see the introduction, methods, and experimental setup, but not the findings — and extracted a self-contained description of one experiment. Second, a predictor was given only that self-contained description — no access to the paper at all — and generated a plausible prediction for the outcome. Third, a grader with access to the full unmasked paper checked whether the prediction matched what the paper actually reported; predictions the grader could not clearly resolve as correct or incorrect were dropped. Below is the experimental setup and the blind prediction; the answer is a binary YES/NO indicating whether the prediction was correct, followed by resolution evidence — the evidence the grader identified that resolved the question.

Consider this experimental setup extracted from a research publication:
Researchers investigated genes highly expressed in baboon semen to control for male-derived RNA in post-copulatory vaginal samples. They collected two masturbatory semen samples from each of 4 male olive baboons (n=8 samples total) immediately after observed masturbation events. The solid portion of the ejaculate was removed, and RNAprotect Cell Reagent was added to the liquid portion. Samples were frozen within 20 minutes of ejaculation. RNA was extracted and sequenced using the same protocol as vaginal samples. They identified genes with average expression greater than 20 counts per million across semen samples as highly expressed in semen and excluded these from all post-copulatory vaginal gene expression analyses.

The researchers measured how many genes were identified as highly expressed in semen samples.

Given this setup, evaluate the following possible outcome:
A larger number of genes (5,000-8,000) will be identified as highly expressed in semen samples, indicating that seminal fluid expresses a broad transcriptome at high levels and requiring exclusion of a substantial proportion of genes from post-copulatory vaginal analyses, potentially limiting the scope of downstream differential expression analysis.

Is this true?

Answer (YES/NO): NO